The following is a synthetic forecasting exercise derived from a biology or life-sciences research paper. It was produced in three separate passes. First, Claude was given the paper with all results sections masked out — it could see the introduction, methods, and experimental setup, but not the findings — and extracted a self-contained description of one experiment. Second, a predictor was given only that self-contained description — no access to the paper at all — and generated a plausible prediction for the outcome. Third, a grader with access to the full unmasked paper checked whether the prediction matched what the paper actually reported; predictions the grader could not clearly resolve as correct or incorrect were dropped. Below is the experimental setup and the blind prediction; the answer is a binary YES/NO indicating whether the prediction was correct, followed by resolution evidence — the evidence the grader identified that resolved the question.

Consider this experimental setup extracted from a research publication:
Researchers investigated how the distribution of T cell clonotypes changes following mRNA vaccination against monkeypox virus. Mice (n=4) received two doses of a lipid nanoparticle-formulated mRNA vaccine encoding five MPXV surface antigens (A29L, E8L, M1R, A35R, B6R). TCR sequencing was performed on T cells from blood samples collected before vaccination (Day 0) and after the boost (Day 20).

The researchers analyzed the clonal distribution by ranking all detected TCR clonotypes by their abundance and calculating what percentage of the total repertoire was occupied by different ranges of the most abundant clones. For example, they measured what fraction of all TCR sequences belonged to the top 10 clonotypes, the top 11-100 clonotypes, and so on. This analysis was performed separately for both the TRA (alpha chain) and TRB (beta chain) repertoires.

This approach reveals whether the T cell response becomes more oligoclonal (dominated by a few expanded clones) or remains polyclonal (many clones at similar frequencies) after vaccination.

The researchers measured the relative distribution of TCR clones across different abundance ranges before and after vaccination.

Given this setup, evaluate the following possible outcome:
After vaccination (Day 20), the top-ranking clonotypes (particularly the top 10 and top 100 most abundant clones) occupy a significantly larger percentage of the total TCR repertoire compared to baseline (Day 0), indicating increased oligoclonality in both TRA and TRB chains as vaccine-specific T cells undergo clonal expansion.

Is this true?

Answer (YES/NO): YES